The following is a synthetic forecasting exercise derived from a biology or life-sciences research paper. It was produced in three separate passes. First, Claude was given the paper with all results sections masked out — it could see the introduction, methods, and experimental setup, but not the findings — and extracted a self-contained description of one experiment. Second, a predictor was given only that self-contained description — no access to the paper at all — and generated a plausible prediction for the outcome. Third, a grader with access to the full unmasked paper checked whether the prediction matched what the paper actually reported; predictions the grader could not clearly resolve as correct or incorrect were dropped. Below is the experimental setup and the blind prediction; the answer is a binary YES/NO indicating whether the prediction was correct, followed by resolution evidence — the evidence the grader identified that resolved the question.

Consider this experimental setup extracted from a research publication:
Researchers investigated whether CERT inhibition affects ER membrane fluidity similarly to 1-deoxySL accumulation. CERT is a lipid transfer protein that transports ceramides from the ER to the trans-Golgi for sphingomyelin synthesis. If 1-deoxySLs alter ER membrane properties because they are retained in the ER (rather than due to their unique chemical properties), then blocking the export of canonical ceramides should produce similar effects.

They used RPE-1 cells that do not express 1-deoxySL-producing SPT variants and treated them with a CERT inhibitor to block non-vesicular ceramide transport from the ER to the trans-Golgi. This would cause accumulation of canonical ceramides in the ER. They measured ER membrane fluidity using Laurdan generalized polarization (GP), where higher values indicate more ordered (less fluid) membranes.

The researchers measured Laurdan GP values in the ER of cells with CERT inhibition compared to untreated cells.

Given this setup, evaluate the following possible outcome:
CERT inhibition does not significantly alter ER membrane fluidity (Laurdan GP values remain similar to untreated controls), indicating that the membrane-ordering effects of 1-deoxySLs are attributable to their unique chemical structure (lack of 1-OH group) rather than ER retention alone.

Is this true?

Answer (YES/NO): NO